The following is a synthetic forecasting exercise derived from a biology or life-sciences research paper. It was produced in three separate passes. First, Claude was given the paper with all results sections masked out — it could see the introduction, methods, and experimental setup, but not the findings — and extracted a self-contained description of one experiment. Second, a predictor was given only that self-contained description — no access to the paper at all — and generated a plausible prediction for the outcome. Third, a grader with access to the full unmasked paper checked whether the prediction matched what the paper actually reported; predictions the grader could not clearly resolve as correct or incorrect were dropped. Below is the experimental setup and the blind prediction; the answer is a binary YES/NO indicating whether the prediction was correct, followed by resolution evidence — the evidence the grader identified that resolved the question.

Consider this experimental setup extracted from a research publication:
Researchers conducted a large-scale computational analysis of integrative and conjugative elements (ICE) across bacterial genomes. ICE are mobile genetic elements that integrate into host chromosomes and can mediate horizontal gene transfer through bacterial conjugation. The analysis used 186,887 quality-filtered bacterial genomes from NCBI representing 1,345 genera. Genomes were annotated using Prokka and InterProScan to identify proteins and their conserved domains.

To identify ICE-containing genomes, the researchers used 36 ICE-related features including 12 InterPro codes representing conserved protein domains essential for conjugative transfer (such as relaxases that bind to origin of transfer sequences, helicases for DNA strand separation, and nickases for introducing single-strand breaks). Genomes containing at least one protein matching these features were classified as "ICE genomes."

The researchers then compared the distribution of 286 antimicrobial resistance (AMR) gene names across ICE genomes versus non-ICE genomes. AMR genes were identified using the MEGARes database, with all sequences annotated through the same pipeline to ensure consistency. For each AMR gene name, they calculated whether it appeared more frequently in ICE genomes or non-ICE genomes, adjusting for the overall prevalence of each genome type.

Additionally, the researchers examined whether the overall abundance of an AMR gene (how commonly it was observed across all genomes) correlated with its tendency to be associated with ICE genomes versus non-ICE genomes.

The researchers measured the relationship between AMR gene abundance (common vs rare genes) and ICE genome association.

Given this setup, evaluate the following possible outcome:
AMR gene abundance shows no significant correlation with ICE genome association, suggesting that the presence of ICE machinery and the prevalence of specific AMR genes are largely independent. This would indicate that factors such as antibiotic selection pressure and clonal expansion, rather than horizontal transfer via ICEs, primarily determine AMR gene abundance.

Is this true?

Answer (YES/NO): NO